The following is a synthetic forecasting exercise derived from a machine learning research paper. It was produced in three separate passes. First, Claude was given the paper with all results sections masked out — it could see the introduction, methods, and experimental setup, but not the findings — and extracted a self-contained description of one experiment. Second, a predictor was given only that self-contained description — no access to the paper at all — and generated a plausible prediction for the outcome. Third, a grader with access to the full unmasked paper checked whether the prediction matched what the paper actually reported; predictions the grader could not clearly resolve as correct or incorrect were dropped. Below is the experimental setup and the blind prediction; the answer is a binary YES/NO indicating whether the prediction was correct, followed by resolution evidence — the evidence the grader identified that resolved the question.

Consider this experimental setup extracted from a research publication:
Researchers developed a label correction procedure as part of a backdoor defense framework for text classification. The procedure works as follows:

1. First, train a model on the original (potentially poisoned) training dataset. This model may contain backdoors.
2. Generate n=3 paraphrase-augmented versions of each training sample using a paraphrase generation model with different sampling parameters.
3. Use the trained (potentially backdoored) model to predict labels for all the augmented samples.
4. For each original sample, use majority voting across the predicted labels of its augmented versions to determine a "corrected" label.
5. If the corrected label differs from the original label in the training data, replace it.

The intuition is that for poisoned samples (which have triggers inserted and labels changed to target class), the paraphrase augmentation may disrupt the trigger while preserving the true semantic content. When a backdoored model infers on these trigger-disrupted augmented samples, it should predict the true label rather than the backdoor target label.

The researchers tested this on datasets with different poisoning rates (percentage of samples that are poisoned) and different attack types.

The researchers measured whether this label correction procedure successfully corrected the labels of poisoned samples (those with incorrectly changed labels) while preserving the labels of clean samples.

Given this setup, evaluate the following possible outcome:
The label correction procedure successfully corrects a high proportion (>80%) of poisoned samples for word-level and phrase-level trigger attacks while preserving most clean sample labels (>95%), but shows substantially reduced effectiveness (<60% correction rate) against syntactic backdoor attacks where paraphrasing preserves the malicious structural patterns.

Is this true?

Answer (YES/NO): NO